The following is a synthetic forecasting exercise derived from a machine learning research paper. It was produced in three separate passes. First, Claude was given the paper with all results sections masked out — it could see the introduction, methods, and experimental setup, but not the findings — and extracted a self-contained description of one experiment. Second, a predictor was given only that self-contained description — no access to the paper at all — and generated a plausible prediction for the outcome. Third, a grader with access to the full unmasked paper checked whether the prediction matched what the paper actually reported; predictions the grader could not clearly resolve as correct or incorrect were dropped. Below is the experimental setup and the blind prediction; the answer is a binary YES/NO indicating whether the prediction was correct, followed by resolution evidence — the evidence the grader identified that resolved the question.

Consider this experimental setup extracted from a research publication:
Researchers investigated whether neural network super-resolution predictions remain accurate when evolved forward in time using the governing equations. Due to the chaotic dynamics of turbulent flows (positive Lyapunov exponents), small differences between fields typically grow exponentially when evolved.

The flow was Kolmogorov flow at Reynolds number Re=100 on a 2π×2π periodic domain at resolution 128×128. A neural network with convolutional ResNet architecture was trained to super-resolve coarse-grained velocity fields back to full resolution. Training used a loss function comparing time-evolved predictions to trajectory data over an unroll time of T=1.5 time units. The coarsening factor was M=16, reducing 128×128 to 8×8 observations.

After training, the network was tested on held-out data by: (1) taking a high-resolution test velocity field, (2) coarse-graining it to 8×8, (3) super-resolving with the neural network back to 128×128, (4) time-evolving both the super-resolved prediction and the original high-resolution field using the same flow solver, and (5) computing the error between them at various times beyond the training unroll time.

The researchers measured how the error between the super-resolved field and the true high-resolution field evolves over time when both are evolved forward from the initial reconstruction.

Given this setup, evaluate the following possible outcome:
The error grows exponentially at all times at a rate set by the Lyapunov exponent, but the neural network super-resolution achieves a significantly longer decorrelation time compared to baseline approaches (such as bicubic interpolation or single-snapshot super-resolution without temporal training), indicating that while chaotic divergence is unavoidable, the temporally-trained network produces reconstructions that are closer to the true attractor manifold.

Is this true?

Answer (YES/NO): NO